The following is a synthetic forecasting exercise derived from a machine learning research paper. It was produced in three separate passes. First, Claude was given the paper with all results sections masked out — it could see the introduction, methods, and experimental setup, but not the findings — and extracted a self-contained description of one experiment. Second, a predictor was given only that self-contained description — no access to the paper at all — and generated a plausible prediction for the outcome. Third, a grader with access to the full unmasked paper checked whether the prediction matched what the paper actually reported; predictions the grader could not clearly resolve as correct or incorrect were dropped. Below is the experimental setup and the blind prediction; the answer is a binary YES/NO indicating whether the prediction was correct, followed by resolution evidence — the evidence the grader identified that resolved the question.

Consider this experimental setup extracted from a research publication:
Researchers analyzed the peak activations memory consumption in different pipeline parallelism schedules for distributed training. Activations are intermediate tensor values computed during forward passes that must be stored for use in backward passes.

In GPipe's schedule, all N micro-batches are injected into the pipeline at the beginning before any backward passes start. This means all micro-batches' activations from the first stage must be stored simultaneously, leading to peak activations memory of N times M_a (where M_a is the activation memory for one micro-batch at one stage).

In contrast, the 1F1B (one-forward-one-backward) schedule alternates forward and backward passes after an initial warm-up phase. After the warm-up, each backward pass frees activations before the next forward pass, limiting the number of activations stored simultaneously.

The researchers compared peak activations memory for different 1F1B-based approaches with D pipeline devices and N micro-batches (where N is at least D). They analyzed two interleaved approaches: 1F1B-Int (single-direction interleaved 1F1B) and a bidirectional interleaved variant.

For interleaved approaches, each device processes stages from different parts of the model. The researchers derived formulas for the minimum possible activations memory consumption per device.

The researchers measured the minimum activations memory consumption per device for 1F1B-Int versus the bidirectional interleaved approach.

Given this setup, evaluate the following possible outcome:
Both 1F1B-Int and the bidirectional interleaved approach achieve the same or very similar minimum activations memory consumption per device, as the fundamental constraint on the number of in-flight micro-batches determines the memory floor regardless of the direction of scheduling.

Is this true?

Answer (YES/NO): NO